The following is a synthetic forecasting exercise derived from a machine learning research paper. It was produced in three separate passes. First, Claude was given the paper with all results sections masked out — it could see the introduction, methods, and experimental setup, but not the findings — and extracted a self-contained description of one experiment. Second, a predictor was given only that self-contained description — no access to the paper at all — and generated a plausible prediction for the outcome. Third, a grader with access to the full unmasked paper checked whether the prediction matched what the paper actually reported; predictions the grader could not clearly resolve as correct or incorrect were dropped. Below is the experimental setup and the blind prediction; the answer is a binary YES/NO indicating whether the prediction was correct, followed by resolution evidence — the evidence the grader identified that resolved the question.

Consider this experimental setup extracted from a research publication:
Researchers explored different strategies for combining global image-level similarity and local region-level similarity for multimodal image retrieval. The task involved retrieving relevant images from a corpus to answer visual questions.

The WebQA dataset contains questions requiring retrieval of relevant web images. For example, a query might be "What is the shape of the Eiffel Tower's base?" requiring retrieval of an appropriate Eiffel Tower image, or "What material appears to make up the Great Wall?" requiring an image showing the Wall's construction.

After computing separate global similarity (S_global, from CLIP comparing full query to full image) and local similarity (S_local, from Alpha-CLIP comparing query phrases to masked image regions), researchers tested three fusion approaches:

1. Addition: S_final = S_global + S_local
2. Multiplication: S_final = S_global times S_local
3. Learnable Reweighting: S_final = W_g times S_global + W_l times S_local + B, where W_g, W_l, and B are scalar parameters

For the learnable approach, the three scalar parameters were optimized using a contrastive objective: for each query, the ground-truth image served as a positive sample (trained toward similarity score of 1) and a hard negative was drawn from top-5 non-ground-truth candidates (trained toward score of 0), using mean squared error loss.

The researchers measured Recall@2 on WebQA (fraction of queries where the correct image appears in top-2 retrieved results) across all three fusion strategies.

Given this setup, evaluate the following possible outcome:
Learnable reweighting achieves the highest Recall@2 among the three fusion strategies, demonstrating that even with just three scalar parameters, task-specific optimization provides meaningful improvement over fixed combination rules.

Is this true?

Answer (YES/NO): YES